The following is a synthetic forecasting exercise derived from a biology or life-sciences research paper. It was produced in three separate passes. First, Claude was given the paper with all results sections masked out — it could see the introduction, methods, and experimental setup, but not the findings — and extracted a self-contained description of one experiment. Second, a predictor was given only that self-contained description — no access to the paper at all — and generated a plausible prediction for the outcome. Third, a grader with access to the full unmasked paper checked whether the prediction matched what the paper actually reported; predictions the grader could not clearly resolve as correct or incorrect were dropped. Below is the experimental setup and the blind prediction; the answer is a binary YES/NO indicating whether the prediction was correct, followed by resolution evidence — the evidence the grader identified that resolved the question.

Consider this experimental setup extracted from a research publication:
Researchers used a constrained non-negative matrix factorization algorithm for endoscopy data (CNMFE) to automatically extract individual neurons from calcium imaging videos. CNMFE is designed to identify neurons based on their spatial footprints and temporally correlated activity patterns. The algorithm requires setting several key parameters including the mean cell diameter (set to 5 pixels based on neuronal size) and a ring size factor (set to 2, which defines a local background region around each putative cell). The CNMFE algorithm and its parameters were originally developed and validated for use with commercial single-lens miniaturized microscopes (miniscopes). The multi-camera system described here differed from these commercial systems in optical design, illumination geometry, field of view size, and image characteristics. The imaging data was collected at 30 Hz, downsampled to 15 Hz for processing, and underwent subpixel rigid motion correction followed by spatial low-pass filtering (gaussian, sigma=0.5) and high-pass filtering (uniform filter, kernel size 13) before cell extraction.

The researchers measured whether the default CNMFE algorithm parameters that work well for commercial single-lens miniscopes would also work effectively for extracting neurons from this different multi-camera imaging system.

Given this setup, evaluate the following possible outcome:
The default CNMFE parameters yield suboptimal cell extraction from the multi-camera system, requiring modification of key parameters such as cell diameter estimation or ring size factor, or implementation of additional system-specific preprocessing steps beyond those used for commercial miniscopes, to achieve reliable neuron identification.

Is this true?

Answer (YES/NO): NO